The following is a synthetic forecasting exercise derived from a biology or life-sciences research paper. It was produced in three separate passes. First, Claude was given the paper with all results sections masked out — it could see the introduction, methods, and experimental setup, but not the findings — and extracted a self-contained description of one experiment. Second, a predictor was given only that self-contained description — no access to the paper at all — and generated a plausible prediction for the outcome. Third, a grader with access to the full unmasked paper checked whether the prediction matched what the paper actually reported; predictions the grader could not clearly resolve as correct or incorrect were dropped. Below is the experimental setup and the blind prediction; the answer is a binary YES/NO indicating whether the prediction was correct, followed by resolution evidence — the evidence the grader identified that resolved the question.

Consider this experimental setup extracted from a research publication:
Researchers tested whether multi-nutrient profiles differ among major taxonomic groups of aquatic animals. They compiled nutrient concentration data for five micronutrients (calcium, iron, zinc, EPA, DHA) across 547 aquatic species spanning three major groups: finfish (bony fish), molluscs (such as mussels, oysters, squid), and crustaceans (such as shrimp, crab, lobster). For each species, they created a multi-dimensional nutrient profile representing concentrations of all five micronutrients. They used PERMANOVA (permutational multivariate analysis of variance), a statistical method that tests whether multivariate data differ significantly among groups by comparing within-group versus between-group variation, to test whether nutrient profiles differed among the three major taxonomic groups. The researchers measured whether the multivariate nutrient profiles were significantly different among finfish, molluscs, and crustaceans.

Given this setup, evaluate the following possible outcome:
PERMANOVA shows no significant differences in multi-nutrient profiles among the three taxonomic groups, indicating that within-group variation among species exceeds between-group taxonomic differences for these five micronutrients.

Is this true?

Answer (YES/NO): NO